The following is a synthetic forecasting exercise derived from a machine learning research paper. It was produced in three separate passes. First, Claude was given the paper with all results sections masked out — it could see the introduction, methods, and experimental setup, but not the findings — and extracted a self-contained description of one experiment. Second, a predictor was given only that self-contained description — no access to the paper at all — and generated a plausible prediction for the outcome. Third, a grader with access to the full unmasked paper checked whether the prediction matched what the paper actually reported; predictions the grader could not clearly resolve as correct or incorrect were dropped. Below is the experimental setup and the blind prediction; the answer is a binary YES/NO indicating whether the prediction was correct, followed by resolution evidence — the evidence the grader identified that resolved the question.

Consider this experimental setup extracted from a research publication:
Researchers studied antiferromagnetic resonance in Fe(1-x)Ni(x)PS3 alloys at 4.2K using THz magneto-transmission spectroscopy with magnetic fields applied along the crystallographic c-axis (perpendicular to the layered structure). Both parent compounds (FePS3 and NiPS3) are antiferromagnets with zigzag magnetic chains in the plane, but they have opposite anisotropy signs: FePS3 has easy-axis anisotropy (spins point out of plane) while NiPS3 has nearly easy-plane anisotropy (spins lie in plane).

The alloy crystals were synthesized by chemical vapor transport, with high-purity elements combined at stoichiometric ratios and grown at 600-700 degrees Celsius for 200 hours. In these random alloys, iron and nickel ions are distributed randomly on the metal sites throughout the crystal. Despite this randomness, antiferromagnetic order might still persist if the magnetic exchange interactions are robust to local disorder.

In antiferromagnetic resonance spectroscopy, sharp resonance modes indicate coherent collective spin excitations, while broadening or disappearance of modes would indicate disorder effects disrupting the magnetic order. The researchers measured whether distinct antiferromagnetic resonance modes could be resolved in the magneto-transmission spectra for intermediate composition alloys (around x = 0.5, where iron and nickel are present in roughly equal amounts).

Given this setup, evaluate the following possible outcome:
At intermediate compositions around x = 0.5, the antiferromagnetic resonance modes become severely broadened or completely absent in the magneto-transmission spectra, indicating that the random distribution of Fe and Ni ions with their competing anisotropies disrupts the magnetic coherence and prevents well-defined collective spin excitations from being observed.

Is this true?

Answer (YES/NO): NO